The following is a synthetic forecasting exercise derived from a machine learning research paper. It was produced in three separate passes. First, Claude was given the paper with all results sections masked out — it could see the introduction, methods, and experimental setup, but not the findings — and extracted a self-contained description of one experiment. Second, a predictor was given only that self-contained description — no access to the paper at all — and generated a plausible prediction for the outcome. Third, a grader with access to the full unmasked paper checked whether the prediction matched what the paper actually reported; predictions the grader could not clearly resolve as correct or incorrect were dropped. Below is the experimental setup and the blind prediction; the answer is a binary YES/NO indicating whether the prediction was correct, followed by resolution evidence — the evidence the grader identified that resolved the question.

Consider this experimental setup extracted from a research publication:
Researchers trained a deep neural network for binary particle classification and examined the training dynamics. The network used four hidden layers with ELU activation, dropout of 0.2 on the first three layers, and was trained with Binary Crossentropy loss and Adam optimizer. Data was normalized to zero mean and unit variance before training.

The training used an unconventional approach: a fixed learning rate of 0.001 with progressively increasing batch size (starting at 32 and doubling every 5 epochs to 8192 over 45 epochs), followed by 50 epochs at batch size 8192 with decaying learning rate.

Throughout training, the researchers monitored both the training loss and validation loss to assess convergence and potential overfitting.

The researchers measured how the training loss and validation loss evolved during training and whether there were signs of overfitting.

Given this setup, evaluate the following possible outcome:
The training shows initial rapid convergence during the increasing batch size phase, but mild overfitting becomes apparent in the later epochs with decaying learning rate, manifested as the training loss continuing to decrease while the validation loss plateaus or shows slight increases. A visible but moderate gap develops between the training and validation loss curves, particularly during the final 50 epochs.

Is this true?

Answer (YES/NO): NO